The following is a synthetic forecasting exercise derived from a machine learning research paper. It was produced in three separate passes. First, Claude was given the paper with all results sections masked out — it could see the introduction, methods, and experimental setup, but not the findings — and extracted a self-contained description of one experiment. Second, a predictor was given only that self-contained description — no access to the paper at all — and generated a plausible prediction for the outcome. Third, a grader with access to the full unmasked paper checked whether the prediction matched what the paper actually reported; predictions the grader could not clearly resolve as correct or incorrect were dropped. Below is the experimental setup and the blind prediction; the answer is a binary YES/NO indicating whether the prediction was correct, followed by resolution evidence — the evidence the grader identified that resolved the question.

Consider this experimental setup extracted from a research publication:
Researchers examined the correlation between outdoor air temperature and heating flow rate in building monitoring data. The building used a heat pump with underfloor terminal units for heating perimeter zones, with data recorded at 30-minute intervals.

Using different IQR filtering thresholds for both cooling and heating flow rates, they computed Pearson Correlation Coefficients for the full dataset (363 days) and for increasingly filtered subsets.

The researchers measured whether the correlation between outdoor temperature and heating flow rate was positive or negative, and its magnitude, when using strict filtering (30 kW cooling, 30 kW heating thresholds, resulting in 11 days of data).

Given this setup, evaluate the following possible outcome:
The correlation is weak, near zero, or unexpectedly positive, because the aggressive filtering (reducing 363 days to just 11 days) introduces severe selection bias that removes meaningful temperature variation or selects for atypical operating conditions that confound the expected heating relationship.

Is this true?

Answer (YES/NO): NO